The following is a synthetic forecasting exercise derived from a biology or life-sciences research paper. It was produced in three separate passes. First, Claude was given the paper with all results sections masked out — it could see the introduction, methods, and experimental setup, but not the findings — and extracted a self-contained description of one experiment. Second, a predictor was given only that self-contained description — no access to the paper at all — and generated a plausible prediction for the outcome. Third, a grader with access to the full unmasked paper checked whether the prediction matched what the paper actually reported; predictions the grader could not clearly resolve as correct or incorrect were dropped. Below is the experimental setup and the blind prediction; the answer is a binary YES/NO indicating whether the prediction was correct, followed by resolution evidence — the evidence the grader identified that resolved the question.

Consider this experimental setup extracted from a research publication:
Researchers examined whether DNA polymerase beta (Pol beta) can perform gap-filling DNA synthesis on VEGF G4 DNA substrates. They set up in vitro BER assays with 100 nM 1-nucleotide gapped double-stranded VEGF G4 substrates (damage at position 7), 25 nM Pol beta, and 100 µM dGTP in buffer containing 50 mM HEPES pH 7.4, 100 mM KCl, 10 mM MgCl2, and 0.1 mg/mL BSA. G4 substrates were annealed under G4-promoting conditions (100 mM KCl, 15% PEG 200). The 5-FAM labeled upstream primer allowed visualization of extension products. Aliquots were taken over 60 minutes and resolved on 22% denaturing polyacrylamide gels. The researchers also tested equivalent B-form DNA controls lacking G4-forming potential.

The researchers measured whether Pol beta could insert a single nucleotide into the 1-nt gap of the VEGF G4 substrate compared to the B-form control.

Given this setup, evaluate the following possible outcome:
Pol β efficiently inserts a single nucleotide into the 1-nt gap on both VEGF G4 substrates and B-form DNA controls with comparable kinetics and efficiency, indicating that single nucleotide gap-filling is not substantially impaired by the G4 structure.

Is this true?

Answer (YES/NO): NO